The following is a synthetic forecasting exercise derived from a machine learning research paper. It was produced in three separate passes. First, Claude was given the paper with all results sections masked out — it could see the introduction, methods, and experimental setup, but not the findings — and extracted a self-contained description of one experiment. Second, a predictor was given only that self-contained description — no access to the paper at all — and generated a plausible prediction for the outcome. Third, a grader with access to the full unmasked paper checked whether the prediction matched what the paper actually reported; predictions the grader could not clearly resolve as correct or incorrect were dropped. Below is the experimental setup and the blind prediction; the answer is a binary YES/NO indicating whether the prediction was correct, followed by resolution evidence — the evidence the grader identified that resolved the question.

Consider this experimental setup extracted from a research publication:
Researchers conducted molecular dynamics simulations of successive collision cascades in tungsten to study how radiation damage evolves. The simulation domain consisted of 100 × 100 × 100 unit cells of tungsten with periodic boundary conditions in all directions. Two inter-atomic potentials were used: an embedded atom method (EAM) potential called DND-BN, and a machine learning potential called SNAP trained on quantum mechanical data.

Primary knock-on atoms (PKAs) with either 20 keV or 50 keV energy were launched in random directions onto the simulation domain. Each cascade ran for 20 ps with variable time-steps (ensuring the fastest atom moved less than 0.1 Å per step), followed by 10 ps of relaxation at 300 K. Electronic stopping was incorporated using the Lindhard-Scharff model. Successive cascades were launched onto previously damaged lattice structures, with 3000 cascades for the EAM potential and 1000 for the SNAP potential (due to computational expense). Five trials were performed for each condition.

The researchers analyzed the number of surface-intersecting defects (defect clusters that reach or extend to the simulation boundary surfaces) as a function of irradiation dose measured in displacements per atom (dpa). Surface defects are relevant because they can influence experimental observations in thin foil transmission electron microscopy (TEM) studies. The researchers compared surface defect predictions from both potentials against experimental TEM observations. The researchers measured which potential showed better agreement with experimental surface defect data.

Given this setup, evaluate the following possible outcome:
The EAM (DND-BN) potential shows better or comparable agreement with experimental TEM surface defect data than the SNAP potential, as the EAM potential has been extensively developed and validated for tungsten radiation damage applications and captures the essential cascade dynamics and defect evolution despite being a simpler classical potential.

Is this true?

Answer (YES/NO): NO